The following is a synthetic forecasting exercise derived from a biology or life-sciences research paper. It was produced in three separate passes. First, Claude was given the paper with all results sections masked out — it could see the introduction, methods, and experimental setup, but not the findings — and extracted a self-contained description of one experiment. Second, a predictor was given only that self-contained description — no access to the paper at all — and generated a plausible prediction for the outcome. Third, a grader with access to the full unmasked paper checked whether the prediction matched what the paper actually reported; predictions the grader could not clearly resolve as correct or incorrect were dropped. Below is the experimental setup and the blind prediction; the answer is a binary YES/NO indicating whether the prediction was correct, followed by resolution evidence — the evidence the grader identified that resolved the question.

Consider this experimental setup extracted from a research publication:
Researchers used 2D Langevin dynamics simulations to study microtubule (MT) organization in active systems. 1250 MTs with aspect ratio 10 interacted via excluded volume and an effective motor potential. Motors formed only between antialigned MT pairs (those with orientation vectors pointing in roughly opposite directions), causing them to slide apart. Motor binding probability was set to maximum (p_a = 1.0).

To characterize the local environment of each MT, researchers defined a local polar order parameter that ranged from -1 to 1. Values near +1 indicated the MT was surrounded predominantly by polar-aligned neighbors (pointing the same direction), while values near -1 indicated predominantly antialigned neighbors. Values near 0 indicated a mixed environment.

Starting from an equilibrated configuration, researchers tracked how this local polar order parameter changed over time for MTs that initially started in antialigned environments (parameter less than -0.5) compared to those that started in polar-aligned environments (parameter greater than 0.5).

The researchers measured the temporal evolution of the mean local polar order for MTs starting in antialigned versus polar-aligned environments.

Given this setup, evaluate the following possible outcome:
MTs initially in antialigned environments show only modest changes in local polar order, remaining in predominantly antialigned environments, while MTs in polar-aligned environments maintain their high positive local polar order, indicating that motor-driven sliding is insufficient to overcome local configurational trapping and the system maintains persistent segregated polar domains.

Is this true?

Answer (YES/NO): NO